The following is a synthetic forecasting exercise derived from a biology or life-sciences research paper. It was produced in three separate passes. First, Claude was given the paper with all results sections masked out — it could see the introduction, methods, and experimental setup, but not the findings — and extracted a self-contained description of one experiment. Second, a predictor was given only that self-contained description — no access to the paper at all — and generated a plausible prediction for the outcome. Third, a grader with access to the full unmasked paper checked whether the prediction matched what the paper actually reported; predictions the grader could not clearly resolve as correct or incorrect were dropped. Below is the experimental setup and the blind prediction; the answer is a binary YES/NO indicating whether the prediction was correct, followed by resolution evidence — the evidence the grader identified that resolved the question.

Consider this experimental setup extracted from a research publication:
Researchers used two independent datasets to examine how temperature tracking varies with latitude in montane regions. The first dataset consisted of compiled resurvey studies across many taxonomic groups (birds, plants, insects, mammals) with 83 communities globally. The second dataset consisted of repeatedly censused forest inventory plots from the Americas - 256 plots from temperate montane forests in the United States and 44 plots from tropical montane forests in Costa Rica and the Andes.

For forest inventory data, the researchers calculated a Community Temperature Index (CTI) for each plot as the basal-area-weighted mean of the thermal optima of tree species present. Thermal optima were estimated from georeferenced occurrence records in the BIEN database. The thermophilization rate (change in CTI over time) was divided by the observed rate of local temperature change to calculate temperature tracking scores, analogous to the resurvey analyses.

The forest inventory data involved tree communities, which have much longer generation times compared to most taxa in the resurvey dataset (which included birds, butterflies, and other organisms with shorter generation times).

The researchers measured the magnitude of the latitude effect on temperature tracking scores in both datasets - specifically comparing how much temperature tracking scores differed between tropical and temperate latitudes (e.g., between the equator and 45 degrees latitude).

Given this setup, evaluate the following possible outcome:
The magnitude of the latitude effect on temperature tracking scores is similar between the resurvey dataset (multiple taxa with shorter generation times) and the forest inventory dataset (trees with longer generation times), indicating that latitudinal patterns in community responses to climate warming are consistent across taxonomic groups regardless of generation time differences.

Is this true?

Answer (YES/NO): NO